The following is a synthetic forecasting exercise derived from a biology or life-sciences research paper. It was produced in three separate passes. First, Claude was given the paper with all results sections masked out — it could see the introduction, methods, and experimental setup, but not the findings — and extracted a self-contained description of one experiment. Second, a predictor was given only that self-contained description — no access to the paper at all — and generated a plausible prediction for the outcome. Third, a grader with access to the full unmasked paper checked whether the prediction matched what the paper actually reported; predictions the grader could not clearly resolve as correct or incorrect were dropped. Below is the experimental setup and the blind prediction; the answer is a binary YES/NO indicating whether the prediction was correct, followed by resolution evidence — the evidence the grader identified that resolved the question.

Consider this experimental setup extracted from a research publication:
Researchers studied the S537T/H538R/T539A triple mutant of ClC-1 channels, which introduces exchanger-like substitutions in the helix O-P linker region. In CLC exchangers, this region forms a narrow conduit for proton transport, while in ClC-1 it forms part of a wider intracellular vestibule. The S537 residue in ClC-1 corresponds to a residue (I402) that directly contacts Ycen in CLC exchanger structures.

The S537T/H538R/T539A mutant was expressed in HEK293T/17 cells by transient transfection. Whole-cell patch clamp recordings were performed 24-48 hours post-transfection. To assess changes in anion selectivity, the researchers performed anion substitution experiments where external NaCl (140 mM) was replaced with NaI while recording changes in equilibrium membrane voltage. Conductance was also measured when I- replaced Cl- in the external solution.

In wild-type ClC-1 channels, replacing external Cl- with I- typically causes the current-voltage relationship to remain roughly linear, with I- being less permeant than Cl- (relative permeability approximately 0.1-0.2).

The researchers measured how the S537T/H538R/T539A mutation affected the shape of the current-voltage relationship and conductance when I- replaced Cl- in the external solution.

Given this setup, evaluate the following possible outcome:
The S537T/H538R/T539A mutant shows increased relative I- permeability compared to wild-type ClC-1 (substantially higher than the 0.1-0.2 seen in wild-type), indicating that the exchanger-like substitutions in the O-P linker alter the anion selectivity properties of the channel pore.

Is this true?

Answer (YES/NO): YES